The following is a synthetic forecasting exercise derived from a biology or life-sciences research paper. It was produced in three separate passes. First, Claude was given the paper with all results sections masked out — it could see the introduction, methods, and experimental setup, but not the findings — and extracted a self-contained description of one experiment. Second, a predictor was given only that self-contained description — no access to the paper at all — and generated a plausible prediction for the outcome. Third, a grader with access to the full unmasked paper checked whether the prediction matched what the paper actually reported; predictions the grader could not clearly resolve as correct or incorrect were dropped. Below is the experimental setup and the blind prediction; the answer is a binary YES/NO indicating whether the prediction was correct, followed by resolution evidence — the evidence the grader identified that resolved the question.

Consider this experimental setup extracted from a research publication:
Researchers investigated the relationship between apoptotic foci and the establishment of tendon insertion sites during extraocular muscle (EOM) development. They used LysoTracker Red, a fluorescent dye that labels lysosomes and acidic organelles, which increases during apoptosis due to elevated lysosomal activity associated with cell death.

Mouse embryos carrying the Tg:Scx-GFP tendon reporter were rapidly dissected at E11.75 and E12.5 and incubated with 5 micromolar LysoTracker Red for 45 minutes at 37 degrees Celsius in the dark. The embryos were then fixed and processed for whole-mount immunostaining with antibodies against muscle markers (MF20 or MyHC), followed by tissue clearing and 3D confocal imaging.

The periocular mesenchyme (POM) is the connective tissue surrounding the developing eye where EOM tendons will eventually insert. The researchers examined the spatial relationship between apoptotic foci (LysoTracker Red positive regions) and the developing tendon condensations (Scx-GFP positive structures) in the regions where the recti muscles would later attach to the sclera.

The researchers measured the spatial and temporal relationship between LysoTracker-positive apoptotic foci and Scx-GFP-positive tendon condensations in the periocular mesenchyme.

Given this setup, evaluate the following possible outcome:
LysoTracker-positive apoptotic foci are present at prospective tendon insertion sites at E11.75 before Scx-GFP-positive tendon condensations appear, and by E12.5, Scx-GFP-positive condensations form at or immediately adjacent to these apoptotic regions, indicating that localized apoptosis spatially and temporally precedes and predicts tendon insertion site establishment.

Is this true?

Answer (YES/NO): NO